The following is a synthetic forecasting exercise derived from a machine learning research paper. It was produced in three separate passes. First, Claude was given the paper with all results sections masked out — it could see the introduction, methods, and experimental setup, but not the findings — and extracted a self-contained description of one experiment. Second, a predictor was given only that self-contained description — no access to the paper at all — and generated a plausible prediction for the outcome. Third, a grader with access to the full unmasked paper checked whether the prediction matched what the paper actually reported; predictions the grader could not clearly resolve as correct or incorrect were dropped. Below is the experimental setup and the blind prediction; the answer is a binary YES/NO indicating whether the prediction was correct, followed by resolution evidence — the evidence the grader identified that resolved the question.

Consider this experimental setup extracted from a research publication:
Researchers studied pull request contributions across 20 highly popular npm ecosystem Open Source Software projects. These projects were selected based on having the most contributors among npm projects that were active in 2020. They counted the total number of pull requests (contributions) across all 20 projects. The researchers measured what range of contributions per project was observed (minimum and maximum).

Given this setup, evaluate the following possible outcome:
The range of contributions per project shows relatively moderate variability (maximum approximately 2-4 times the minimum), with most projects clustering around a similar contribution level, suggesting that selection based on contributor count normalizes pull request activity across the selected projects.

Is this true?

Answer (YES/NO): NO